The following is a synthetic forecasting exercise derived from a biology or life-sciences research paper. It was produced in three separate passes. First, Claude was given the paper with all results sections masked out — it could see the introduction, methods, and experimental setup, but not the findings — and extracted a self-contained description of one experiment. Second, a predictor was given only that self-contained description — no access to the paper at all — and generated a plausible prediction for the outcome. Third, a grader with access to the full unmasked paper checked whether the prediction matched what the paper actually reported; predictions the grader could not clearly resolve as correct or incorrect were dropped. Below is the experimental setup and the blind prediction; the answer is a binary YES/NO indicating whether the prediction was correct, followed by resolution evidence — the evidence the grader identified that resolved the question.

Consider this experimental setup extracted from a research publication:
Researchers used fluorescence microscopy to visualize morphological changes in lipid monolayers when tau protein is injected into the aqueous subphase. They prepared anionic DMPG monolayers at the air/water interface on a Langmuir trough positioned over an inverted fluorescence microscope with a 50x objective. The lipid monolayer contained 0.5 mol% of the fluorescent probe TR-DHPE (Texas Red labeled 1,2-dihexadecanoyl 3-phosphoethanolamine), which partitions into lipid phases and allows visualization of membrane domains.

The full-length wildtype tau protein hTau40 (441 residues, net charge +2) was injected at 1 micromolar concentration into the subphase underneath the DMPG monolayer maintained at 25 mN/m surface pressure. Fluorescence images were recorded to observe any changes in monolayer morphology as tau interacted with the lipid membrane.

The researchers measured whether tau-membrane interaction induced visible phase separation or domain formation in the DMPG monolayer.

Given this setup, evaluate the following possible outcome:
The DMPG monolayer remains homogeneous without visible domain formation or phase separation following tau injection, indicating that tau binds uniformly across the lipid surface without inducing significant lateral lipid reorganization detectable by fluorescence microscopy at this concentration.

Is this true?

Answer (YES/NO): NO